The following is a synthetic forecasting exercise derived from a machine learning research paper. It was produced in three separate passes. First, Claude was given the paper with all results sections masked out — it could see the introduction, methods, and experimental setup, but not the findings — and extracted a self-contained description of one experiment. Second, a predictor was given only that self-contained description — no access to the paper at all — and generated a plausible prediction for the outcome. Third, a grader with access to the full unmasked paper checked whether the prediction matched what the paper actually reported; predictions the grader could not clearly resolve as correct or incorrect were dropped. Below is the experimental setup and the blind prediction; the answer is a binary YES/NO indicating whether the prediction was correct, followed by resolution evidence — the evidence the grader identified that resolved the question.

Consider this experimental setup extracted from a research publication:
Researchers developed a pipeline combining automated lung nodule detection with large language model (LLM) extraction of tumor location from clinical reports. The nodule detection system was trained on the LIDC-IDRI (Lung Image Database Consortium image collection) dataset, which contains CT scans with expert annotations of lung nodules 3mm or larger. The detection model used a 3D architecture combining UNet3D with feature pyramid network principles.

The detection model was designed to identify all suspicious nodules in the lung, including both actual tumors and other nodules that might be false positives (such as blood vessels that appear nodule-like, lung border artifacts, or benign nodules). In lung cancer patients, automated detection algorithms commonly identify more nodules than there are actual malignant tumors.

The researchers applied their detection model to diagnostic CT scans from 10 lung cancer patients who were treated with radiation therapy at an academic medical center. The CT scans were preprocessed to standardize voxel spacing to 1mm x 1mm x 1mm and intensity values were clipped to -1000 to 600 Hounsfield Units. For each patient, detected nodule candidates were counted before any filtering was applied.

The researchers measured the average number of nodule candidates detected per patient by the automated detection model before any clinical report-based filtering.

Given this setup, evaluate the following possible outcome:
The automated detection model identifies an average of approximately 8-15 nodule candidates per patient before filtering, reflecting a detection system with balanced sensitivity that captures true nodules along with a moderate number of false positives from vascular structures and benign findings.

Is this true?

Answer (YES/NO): NO